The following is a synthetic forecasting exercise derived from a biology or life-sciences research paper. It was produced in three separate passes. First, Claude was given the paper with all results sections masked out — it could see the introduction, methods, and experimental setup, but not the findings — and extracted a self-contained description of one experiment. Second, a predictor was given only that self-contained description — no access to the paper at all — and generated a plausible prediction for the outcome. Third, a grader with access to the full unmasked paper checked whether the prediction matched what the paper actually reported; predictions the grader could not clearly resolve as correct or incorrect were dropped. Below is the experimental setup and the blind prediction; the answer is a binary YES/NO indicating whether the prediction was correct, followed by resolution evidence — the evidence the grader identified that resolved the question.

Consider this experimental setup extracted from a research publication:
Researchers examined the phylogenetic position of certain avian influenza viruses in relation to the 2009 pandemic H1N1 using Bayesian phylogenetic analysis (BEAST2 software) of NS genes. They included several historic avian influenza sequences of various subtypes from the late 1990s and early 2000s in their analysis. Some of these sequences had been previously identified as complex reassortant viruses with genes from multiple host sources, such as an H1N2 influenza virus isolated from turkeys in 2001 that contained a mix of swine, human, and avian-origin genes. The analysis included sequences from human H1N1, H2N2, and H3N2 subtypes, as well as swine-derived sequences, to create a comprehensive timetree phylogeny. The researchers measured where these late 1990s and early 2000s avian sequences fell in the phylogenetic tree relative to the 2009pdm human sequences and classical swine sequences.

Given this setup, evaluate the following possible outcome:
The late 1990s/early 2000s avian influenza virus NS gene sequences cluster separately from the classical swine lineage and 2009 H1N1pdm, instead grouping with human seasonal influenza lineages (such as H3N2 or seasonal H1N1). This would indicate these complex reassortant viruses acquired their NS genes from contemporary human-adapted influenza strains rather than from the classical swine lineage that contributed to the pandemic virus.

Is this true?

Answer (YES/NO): NO